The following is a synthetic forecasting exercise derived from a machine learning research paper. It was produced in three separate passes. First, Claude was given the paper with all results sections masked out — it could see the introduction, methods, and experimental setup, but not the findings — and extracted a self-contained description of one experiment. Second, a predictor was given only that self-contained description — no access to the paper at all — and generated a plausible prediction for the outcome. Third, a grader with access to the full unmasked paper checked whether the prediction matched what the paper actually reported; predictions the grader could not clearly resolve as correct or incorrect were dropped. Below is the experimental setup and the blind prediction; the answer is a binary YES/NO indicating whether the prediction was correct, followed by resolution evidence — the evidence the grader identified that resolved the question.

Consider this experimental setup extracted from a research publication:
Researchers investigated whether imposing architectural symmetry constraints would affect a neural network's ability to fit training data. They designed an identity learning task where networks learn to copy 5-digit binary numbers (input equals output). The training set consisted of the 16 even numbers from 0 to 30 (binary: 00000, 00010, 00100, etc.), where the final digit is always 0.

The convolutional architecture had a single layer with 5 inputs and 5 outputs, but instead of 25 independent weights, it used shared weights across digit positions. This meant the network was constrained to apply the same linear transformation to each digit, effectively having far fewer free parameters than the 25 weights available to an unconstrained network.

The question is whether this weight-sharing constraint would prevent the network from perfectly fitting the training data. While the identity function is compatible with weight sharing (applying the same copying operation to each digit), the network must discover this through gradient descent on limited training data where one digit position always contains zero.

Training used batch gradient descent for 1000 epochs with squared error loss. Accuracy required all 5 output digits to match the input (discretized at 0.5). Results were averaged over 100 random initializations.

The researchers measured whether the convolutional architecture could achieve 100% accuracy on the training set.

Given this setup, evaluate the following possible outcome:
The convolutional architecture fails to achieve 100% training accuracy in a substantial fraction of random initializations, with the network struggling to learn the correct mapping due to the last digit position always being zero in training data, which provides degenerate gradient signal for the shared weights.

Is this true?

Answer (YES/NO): NO